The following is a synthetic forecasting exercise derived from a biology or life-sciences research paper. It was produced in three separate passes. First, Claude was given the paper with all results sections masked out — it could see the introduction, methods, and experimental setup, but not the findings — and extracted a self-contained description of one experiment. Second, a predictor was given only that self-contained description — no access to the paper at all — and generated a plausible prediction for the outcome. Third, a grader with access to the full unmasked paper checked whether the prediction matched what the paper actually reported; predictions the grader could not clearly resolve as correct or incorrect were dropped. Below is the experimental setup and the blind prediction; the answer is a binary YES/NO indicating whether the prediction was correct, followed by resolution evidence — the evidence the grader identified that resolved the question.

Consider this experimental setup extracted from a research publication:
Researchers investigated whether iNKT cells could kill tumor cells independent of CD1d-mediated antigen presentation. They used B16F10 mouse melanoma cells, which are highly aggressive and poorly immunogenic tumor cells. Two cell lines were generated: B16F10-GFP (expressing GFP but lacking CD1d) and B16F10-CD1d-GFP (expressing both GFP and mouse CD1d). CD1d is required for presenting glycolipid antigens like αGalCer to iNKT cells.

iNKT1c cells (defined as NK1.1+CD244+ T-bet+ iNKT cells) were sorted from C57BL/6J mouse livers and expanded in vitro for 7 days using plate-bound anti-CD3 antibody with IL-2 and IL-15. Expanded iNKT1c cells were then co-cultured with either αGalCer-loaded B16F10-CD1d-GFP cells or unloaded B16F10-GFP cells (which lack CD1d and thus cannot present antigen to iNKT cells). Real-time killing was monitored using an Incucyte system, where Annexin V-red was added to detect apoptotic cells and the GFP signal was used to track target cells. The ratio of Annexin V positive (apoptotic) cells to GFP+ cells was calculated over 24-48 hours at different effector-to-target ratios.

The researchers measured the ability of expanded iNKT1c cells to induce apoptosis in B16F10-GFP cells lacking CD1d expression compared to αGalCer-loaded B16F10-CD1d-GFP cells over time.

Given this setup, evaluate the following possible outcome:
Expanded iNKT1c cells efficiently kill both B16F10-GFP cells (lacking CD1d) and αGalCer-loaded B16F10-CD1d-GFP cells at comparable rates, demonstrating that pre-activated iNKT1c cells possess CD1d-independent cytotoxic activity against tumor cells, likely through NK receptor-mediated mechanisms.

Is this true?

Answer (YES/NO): NO